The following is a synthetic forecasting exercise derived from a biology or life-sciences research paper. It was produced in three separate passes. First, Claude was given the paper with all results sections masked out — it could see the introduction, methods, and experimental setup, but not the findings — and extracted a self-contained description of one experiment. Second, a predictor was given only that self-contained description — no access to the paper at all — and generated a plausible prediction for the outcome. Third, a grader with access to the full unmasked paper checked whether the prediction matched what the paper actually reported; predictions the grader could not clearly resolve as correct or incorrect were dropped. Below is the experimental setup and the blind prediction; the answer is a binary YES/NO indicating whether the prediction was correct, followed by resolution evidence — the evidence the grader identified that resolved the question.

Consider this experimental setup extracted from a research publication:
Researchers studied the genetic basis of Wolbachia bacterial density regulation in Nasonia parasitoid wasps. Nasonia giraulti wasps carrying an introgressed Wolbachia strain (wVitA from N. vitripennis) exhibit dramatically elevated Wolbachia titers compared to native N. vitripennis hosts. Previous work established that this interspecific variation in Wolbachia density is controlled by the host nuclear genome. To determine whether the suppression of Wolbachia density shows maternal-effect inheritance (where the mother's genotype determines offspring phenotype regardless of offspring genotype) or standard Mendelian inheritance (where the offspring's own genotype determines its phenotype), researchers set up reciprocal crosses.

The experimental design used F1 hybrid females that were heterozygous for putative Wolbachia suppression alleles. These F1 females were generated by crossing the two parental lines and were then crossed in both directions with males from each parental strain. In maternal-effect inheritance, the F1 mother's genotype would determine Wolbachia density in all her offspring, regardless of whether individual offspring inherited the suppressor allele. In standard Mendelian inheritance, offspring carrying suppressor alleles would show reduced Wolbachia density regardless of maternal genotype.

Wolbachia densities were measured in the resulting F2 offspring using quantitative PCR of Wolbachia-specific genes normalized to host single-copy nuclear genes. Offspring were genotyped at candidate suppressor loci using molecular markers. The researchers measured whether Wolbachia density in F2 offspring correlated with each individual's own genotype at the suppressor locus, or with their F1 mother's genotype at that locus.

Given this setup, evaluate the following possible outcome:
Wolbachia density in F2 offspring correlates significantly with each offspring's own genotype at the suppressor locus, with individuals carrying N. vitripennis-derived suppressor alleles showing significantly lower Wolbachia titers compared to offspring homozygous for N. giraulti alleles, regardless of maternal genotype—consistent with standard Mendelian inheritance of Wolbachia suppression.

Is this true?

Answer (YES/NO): NO